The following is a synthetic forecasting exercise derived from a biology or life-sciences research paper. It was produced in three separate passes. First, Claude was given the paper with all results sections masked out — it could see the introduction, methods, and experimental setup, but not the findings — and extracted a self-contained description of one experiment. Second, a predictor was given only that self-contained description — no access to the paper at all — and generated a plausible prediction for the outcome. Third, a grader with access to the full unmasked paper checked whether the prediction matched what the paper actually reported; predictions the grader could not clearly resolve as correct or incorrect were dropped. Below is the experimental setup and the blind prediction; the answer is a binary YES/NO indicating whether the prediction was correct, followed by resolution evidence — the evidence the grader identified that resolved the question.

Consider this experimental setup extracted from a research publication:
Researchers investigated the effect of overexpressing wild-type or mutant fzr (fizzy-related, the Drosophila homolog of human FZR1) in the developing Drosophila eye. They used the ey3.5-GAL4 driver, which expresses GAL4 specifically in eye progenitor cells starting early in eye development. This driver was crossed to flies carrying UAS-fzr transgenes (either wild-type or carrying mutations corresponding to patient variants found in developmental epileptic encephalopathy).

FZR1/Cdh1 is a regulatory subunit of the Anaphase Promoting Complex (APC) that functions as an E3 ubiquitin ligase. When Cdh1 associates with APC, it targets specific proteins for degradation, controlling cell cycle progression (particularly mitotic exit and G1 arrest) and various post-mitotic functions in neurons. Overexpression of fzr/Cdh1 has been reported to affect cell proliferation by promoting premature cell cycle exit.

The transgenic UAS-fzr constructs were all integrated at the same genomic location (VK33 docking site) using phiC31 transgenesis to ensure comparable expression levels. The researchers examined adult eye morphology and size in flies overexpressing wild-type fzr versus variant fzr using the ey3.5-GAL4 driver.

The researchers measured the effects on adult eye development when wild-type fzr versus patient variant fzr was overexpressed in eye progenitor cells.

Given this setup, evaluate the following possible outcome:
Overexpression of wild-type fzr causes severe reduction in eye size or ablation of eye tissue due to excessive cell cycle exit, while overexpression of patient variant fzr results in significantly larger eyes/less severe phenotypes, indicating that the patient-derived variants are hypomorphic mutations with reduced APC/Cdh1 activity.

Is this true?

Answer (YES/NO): YES